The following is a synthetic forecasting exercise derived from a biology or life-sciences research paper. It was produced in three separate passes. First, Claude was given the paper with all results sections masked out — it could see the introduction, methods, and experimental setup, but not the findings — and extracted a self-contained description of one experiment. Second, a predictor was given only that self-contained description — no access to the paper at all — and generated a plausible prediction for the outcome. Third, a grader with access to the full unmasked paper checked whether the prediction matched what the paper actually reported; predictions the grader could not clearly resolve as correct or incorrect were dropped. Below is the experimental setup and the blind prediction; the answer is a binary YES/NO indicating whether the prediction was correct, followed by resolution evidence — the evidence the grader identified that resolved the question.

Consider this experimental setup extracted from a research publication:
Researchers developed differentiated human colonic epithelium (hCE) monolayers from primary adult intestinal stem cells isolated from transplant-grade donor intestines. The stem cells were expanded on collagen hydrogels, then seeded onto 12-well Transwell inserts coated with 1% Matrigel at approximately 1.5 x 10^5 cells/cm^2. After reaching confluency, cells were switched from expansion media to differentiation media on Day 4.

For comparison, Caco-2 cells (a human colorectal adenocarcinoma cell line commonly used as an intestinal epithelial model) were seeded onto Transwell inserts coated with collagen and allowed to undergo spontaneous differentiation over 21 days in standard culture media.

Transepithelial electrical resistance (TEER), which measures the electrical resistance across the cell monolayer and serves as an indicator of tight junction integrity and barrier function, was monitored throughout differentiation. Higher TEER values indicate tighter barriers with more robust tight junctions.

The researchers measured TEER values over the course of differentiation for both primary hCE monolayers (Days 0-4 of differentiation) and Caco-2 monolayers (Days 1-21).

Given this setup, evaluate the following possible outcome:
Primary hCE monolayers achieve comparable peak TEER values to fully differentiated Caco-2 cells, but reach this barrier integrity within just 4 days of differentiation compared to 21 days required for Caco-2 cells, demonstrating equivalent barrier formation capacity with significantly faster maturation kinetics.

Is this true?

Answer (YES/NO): NO